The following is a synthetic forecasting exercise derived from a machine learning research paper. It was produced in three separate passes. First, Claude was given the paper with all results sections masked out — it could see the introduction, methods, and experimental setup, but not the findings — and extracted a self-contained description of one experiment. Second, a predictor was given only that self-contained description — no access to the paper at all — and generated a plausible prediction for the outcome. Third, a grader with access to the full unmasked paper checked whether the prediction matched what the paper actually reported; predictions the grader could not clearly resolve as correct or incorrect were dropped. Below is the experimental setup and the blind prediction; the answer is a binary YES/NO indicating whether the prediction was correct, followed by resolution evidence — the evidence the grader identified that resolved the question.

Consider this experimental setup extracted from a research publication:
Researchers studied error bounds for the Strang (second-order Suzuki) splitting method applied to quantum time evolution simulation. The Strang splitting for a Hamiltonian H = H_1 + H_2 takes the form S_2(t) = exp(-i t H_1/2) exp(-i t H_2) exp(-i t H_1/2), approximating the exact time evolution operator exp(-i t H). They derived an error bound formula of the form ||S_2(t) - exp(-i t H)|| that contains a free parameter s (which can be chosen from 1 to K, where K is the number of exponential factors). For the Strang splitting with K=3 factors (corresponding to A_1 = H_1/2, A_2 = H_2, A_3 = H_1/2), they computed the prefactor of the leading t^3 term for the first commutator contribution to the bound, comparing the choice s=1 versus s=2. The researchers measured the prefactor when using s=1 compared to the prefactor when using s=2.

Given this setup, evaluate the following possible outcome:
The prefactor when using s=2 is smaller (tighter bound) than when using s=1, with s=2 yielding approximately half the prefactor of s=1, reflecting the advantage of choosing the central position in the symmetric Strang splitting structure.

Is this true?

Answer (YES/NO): NO